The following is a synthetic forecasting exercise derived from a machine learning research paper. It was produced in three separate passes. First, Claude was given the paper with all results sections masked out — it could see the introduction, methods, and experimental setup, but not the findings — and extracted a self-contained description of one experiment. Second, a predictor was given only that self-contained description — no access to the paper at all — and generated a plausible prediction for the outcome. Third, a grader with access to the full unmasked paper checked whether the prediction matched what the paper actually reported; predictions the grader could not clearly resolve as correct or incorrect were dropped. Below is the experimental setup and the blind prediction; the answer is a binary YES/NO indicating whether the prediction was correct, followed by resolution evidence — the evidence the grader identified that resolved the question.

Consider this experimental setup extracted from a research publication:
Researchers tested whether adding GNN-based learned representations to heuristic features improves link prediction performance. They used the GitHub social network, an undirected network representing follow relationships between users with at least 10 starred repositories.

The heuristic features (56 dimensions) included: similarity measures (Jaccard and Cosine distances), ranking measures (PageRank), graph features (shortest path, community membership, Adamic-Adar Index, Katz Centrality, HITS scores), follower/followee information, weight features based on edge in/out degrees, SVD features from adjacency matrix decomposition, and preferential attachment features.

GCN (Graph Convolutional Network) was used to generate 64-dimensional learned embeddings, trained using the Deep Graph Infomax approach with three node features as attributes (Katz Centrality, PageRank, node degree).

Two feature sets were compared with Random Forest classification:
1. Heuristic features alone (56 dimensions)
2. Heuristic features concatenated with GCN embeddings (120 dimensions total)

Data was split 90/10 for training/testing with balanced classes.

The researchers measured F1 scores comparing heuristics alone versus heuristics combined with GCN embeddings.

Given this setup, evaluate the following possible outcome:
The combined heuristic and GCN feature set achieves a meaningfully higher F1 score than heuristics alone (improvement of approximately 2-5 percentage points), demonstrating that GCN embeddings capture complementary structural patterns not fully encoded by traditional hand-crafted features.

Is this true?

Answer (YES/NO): NO